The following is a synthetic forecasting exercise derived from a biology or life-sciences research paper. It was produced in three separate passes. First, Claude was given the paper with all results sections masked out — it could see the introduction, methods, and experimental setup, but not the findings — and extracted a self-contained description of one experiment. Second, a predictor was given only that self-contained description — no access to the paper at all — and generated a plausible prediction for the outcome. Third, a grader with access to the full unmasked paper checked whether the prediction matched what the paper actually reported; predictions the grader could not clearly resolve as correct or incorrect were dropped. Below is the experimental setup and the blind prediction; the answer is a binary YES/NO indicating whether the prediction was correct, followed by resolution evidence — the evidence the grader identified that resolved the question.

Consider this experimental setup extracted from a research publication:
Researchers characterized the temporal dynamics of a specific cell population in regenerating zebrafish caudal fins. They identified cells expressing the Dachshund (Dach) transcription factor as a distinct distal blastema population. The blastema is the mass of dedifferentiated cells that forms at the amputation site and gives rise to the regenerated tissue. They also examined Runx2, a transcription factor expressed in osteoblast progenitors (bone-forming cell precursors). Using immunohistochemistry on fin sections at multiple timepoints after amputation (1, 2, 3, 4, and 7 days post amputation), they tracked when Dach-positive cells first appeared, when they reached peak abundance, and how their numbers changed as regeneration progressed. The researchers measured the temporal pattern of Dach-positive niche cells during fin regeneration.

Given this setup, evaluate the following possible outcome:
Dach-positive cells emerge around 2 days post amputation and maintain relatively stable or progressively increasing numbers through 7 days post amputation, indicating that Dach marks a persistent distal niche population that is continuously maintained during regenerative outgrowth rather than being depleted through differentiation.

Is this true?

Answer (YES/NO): NO